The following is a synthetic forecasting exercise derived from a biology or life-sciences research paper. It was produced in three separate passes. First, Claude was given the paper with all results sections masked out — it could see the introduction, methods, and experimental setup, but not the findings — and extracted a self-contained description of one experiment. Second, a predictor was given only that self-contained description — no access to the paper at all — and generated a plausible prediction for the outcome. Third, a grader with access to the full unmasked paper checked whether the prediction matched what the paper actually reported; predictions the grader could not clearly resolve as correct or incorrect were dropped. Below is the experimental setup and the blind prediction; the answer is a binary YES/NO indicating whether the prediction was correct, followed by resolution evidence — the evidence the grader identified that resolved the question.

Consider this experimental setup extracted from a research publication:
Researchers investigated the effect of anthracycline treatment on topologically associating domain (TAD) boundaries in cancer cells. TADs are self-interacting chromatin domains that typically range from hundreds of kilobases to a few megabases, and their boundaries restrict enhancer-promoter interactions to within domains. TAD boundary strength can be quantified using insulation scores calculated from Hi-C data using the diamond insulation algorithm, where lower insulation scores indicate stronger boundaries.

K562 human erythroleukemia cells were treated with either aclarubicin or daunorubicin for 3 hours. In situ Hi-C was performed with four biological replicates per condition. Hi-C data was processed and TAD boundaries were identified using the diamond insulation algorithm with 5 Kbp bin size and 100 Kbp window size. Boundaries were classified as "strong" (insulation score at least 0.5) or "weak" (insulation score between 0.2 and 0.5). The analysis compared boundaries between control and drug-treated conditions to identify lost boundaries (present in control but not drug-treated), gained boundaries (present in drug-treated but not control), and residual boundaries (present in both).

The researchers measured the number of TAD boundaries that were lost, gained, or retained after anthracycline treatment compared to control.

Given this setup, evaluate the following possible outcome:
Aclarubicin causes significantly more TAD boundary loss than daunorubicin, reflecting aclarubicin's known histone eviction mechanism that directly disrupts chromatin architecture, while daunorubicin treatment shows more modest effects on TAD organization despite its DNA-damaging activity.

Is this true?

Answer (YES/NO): NO